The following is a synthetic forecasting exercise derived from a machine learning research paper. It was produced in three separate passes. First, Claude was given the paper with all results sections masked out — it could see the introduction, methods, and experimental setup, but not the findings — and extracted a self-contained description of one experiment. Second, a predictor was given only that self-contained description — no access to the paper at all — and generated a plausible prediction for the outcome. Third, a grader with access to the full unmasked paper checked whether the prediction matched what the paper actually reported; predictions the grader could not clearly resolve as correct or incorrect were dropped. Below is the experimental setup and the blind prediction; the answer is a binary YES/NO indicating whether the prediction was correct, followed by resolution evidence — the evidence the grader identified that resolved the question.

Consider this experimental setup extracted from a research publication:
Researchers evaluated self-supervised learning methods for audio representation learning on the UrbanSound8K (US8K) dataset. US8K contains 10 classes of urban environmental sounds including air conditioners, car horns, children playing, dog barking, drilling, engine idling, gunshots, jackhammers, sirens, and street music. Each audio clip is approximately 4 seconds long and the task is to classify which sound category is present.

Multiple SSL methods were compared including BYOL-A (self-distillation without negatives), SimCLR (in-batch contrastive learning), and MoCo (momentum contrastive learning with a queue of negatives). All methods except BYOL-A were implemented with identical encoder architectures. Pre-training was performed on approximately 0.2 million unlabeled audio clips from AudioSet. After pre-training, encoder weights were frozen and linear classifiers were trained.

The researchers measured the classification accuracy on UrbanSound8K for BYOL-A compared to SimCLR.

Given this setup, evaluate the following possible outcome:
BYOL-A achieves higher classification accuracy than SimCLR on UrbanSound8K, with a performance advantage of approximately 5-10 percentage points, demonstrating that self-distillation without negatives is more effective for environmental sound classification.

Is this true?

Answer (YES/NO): YES